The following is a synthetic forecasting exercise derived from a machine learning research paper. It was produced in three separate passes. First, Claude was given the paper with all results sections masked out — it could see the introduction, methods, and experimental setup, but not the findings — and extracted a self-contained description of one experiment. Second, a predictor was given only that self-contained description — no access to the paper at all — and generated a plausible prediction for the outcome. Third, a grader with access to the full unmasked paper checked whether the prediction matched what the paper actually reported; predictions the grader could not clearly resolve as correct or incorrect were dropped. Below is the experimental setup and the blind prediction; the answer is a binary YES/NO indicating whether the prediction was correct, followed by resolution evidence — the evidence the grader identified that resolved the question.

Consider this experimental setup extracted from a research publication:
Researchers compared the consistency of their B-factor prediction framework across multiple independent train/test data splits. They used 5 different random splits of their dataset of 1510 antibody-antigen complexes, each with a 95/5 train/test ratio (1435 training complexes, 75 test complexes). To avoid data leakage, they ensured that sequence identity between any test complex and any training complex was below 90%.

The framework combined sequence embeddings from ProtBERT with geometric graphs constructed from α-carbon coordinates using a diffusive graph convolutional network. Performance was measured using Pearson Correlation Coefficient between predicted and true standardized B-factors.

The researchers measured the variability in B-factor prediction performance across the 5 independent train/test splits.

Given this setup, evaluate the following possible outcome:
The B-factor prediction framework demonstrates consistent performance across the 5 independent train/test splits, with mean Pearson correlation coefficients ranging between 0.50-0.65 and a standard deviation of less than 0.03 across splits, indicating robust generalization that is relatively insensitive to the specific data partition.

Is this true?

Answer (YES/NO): NO